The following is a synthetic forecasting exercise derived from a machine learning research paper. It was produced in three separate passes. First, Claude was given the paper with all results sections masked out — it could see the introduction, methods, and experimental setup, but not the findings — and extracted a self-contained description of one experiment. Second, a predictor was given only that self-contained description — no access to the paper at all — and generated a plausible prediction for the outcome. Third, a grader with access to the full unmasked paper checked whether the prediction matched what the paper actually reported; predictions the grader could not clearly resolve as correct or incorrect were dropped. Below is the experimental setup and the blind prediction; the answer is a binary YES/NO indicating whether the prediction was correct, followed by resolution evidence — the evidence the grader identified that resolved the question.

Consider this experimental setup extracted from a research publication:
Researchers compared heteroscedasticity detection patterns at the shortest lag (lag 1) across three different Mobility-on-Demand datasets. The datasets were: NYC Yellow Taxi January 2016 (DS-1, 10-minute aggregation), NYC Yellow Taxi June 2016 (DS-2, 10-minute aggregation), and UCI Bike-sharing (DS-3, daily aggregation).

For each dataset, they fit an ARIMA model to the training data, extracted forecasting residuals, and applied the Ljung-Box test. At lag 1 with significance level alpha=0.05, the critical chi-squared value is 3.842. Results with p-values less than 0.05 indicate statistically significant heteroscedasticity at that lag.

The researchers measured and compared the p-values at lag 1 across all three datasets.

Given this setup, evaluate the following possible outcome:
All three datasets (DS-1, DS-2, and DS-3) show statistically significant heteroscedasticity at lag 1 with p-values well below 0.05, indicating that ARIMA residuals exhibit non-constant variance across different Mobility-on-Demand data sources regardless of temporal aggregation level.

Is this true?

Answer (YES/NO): NO